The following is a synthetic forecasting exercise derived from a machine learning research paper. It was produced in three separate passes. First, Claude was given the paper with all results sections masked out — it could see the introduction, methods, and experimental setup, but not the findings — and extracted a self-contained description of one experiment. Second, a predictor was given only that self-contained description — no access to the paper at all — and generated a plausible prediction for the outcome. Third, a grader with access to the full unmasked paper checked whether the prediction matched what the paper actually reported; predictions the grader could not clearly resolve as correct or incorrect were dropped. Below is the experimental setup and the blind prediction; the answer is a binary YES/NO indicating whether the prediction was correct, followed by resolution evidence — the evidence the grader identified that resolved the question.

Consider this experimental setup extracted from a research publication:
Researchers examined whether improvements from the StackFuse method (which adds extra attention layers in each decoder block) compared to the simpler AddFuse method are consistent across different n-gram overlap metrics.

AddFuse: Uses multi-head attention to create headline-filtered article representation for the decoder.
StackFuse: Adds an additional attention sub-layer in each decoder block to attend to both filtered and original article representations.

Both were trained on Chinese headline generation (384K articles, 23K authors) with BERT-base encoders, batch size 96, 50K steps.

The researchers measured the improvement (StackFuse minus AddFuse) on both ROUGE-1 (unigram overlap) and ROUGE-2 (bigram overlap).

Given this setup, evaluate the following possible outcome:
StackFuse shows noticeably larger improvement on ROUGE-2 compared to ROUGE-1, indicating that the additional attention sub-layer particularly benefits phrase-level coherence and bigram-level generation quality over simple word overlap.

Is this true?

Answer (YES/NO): NO